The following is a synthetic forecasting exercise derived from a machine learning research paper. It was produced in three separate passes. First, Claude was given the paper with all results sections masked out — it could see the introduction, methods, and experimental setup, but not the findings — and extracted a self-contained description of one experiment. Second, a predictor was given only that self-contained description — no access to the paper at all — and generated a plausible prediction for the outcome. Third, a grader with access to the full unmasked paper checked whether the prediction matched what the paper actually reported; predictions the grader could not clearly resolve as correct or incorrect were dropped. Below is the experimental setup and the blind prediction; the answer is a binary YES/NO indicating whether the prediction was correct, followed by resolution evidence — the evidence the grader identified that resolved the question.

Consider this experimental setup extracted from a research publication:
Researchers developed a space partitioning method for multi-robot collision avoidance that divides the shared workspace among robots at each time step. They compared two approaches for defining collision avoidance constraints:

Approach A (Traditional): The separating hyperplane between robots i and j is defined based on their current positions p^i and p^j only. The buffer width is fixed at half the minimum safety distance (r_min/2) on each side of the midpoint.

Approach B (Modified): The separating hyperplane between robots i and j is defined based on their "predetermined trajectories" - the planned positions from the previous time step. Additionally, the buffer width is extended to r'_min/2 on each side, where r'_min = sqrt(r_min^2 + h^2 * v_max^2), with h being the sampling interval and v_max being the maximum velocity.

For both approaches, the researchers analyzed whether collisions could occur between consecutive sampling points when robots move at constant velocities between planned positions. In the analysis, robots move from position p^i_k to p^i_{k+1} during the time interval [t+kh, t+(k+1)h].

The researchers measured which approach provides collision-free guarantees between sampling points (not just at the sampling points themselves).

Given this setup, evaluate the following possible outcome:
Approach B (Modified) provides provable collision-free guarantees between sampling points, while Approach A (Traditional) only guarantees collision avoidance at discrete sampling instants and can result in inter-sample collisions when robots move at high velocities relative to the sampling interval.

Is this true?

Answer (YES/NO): YES